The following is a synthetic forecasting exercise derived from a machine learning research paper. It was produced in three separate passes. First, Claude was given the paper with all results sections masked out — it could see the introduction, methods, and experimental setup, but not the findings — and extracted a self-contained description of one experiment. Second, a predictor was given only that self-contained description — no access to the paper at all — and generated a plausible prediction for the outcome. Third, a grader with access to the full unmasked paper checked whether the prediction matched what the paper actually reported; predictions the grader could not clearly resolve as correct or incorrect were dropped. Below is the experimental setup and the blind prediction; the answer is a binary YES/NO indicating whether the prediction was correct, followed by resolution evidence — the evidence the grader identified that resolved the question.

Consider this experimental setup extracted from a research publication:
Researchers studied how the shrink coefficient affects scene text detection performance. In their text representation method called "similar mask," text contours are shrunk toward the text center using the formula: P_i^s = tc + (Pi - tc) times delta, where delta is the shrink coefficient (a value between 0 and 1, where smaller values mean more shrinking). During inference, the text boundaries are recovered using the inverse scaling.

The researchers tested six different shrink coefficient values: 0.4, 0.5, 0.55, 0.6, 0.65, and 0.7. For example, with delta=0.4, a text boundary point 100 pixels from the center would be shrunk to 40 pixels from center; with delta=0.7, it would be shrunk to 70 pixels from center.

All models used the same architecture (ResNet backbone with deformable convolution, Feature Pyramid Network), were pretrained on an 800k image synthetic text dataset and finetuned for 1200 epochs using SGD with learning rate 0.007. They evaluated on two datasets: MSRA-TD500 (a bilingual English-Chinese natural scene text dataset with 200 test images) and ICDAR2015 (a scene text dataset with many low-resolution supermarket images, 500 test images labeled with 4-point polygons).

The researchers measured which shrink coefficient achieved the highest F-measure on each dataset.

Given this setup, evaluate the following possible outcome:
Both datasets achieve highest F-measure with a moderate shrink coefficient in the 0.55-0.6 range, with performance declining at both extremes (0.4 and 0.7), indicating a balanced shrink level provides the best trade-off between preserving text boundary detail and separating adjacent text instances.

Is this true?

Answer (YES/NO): NO